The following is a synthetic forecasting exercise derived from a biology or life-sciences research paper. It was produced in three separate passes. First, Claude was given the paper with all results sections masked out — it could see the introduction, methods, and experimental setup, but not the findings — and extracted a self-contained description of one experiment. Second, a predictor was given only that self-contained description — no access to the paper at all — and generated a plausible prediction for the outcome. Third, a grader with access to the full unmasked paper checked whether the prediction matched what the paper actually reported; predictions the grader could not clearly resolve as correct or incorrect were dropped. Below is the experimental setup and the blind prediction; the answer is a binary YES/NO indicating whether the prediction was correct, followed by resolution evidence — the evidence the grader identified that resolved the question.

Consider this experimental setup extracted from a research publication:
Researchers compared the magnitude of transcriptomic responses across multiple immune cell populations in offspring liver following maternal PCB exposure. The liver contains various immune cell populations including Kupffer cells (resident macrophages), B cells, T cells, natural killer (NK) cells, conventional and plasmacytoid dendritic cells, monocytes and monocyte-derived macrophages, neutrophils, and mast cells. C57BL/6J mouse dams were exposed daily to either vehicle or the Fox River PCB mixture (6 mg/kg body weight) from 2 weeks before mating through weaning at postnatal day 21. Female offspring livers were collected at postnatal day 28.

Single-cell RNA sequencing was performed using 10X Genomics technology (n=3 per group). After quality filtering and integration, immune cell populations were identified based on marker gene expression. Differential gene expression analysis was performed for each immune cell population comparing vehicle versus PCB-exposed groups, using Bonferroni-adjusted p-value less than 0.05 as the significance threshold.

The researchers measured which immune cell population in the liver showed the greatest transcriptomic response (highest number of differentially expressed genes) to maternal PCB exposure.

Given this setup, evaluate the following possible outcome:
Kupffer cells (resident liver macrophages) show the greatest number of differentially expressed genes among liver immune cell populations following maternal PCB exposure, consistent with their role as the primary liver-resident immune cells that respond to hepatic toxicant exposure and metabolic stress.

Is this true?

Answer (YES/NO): YES